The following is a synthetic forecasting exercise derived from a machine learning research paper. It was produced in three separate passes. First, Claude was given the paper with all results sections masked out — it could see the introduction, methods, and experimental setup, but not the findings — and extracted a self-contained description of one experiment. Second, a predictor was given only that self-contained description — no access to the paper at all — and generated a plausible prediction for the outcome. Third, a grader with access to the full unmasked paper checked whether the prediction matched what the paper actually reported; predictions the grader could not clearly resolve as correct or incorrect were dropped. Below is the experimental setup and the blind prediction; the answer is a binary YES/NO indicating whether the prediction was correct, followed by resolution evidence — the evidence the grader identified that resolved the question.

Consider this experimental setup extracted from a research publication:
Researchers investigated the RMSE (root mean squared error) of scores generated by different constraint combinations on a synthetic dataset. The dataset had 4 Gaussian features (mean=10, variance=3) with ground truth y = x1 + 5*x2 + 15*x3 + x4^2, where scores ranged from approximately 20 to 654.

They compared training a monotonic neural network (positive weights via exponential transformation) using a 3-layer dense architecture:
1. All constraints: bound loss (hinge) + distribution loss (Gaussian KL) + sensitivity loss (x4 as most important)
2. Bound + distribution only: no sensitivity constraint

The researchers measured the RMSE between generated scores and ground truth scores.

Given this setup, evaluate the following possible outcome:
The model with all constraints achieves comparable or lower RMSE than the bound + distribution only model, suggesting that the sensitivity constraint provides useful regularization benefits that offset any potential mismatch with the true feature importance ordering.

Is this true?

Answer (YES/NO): YES